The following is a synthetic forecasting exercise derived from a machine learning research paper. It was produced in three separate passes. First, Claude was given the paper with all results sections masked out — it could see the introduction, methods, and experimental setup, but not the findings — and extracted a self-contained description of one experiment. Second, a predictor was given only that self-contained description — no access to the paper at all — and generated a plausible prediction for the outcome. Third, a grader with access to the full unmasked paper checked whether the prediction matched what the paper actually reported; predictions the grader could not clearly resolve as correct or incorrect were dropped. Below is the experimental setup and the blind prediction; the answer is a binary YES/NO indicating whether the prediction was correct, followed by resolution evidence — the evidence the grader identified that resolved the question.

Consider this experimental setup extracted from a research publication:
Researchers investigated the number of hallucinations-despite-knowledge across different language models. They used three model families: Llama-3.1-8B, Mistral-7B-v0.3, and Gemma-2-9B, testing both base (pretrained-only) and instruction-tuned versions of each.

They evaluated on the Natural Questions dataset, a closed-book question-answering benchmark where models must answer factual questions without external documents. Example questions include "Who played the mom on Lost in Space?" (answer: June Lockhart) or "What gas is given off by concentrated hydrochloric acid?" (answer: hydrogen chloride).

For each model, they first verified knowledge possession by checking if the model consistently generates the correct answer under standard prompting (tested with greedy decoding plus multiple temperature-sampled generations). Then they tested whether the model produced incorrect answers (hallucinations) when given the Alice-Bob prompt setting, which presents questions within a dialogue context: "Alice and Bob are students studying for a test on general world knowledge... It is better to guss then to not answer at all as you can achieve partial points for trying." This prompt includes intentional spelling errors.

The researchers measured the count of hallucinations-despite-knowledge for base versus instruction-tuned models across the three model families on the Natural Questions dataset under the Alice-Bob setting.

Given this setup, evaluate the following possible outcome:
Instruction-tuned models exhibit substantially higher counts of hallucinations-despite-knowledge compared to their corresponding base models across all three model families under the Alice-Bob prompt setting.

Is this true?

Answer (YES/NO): YES